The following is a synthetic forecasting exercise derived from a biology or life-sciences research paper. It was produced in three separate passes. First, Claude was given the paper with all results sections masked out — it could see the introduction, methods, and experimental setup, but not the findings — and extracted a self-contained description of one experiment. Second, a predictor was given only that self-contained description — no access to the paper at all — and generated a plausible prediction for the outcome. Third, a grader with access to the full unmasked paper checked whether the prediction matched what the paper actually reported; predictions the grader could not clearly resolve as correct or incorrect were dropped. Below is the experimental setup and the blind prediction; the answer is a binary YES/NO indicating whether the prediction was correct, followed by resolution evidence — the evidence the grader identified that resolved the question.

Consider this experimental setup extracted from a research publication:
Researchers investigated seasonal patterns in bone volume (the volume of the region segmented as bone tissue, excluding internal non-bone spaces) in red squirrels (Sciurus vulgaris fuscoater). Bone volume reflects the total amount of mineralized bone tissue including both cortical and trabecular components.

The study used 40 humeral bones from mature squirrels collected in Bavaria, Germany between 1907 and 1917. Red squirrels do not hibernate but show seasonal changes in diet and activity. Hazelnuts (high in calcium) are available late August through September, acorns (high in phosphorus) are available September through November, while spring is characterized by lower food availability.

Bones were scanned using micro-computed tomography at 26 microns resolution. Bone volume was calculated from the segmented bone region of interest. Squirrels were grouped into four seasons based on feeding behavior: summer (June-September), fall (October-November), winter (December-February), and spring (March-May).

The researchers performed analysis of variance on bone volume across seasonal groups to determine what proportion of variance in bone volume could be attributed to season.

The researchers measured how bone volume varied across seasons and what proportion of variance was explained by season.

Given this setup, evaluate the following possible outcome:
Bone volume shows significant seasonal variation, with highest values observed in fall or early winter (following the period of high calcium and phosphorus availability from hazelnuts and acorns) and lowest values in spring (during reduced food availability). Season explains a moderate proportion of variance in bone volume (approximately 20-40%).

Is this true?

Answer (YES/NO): YES